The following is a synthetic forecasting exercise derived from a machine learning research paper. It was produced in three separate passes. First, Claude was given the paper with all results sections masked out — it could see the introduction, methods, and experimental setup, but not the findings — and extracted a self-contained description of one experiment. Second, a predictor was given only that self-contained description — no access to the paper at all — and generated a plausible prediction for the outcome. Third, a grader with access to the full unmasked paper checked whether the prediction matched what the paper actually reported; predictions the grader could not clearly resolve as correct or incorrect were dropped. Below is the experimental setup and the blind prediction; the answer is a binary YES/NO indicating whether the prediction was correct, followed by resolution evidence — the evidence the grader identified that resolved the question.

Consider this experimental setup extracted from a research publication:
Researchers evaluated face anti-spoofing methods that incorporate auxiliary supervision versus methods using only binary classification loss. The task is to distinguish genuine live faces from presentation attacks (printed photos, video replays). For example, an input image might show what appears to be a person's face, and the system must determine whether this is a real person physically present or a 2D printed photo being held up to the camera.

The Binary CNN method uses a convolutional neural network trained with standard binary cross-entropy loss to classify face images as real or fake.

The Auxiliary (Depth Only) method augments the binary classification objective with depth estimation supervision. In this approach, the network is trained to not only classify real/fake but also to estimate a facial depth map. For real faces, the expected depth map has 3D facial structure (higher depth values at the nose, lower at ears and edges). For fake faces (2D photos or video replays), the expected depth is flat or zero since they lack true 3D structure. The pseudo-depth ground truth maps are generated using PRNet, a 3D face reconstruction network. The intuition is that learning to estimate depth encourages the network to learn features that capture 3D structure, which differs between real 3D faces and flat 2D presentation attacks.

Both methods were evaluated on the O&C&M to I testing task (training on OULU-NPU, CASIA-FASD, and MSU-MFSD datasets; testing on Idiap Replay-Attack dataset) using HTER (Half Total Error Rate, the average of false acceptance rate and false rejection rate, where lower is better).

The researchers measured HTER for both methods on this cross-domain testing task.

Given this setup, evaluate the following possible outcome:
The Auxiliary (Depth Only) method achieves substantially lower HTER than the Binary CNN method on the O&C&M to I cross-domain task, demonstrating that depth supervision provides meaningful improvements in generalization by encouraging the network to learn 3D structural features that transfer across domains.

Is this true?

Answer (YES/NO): YES